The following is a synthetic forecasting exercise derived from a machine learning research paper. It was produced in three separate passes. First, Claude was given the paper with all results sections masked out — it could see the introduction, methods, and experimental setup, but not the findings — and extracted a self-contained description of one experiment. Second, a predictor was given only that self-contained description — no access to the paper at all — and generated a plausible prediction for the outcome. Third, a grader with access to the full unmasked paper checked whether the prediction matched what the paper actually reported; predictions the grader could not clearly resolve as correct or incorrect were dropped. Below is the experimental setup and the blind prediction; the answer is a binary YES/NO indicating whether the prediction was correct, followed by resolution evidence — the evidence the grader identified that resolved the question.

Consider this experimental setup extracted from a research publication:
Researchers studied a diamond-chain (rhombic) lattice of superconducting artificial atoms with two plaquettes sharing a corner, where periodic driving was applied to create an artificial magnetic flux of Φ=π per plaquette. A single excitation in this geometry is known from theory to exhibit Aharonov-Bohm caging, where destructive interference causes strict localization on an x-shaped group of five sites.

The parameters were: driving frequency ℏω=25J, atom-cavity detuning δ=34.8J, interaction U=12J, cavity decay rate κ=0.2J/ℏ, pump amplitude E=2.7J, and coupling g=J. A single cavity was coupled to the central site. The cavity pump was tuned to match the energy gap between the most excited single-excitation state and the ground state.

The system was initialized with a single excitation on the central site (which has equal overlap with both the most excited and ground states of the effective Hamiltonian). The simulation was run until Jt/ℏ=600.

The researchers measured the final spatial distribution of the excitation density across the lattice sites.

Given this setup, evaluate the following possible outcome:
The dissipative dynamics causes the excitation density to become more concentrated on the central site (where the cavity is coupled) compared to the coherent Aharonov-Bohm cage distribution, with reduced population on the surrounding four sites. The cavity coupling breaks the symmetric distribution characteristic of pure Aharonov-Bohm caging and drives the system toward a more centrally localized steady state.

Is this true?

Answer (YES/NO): NO